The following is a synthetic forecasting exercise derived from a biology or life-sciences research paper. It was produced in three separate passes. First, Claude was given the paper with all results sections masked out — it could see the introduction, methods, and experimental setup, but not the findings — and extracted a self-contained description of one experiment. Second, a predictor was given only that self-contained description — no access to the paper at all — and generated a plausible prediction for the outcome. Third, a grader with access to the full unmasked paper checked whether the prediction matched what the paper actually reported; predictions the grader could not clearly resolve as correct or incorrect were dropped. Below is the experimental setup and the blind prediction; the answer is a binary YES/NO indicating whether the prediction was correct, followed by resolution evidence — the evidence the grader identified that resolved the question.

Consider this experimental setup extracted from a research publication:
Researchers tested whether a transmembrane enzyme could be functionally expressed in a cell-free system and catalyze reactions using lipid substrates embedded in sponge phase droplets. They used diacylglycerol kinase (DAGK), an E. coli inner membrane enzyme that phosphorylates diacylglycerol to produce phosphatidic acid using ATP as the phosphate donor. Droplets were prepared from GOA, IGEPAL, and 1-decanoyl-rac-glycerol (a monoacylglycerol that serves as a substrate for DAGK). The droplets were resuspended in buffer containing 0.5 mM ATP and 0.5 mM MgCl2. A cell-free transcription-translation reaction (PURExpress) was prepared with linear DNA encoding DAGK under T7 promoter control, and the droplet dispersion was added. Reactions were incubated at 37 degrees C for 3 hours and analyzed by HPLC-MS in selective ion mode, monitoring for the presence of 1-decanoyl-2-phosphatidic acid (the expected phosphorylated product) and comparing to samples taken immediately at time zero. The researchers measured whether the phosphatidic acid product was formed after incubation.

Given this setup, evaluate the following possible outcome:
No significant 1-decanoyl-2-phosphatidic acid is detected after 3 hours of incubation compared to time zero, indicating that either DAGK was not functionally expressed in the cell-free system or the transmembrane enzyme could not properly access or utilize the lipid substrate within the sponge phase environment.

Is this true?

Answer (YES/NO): NO